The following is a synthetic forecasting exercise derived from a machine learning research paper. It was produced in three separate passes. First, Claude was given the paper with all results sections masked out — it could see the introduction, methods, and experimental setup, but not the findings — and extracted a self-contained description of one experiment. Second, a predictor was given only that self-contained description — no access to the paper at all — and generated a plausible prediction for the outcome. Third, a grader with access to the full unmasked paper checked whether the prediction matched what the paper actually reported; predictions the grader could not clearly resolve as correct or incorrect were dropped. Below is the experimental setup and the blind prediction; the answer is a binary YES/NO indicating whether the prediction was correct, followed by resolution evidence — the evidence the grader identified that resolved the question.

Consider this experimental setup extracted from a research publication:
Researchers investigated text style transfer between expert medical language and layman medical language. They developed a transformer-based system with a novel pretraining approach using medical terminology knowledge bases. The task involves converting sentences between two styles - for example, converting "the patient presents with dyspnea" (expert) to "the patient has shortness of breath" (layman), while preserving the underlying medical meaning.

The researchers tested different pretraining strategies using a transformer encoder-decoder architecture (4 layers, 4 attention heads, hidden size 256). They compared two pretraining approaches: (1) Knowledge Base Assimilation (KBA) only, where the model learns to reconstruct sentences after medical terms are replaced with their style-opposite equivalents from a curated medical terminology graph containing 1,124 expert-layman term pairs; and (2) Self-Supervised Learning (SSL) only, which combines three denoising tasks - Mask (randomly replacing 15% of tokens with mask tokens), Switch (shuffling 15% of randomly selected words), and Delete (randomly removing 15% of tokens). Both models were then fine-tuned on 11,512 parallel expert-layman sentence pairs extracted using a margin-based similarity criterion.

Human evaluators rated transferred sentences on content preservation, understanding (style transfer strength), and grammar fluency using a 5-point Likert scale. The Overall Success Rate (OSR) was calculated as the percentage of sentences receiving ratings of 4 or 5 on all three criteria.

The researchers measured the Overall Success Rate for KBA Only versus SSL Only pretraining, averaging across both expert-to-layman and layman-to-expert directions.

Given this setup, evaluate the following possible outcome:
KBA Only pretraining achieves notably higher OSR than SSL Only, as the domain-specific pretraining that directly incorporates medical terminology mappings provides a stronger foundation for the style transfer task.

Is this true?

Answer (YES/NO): NO